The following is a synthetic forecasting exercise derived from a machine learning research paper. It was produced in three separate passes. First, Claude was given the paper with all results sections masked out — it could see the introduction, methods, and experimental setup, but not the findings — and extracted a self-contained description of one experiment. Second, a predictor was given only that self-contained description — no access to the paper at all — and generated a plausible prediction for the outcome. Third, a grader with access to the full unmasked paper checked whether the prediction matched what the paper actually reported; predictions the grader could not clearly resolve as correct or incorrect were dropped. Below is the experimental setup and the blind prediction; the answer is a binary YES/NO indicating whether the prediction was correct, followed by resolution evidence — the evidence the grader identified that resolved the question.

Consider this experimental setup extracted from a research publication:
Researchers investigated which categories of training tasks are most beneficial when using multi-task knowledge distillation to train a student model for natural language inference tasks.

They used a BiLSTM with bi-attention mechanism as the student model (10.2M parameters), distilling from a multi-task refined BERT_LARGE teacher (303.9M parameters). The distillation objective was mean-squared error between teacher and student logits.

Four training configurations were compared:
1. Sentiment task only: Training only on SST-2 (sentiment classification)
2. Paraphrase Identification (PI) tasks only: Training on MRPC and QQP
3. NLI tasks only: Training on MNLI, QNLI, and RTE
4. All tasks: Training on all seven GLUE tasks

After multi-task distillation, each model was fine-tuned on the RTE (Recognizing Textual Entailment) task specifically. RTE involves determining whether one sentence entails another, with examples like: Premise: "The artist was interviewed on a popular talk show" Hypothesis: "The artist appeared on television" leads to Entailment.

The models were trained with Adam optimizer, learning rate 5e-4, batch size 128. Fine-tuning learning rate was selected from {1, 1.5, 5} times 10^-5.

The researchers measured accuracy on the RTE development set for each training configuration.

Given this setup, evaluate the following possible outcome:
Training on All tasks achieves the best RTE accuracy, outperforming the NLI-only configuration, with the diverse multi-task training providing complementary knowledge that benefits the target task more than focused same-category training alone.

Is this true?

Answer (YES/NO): YES